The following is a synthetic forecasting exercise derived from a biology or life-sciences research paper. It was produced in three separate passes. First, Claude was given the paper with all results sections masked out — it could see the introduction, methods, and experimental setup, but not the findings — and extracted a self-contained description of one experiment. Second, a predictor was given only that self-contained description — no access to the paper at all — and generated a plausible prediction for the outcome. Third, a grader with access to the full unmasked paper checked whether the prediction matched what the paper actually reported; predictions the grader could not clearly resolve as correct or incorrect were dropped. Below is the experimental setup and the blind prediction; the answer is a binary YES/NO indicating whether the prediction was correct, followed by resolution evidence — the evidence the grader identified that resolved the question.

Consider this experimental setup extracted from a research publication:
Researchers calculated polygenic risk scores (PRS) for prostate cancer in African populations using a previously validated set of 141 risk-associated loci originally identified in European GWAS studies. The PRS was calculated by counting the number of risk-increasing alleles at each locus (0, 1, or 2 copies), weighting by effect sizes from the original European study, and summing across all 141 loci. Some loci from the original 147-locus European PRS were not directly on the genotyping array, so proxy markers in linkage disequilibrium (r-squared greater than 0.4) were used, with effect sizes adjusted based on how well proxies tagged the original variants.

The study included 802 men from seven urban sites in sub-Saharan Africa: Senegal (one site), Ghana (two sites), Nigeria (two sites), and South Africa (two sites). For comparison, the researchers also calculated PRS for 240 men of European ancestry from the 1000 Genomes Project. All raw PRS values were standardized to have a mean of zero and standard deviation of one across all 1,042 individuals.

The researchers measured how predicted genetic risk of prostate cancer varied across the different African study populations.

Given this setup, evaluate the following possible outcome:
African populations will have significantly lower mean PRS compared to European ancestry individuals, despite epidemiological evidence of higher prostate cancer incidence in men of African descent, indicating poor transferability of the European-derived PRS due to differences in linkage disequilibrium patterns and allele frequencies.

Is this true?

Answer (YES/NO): NO